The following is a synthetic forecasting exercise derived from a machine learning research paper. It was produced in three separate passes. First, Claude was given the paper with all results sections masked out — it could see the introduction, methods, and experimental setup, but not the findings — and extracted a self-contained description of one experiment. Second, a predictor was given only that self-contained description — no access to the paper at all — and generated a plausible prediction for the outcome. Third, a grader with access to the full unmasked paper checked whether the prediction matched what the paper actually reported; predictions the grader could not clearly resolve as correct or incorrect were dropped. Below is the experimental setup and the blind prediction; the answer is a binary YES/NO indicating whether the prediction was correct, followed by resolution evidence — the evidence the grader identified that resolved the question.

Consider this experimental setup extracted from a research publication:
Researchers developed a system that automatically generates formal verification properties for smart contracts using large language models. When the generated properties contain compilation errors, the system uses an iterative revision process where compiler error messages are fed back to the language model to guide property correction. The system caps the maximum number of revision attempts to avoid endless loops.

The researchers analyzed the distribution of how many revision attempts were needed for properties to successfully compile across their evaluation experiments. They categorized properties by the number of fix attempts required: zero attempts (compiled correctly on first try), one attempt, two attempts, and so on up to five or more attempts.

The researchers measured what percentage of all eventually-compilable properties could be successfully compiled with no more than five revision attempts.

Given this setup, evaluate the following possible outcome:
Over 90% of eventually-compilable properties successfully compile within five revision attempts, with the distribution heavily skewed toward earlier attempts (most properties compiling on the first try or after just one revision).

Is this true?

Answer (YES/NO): NO